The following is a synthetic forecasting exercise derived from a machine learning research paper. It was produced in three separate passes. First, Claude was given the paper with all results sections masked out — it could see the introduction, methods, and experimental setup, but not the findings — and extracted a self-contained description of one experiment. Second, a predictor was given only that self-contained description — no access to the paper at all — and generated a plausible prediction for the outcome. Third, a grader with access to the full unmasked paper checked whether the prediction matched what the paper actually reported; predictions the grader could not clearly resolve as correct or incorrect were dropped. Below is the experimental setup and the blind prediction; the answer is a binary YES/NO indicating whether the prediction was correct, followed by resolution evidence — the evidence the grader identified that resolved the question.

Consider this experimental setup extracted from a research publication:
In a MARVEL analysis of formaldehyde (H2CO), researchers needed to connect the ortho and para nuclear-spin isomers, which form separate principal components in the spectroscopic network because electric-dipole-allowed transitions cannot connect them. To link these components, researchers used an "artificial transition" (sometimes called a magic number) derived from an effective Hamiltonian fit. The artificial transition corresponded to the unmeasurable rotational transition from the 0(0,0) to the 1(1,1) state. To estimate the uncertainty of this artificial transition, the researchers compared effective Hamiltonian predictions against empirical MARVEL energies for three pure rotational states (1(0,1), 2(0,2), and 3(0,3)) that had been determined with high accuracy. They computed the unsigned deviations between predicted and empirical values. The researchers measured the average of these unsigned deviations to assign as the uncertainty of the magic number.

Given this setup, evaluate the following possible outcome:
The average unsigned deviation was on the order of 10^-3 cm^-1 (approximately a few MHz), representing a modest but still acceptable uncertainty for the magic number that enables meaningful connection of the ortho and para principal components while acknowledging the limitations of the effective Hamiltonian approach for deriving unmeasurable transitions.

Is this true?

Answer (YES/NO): NO